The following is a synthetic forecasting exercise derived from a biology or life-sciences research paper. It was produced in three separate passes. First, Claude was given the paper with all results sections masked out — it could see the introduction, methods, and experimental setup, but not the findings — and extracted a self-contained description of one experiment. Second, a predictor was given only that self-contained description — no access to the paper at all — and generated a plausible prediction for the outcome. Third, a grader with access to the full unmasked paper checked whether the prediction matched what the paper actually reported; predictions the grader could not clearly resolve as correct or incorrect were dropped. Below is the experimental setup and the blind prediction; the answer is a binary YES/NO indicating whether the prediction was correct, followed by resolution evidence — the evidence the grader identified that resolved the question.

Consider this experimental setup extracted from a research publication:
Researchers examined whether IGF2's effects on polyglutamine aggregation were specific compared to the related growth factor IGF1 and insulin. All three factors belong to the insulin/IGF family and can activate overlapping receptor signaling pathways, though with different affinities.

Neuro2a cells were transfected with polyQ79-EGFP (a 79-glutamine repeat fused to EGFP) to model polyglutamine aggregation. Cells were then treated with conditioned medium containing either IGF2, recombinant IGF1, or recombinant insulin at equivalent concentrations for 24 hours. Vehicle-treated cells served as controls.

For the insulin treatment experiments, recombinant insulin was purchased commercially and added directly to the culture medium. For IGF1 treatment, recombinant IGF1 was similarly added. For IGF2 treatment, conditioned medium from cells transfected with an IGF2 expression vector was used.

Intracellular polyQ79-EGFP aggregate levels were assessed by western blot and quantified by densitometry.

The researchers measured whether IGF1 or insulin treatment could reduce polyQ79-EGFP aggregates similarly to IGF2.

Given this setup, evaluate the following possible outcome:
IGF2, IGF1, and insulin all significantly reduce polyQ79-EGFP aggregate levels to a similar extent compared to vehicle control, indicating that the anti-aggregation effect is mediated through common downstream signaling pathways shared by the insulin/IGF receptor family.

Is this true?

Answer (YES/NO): NO